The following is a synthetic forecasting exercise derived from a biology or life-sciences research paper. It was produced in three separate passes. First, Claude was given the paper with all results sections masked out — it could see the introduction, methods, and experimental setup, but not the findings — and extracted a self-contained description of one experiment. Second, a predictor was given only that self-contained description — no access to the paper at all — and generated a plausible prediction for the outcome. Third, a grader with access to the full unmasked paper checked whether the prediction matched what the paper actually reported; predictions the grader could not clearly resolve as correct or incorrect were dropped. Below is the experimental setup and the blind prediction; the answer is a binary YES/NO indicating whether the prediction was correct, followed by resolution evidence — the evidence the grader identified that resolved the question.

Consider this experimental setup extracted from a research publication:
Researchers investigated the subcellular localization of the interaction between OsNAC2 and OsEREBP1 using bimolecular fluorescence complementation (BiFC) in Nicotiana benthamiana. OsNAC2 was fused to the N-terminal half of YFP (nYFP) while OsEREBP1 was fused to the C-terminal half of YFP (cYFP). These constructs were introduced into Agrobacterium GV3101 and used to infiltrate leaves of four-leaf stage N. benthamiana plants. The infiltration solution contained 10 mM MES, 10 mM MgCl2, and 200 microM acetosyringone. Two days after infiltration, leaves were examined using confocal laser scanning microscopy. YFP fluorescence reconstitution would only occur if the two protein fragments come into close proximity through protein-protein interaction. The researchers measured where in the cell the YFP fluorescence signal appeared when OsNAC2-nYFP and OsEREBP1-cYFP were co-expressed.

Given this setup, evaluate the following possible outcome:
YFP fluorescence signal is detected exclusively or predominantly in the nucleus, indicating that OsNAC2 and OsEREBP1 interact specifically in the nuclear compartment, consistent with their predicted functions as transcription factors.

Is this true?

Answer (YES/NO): YES